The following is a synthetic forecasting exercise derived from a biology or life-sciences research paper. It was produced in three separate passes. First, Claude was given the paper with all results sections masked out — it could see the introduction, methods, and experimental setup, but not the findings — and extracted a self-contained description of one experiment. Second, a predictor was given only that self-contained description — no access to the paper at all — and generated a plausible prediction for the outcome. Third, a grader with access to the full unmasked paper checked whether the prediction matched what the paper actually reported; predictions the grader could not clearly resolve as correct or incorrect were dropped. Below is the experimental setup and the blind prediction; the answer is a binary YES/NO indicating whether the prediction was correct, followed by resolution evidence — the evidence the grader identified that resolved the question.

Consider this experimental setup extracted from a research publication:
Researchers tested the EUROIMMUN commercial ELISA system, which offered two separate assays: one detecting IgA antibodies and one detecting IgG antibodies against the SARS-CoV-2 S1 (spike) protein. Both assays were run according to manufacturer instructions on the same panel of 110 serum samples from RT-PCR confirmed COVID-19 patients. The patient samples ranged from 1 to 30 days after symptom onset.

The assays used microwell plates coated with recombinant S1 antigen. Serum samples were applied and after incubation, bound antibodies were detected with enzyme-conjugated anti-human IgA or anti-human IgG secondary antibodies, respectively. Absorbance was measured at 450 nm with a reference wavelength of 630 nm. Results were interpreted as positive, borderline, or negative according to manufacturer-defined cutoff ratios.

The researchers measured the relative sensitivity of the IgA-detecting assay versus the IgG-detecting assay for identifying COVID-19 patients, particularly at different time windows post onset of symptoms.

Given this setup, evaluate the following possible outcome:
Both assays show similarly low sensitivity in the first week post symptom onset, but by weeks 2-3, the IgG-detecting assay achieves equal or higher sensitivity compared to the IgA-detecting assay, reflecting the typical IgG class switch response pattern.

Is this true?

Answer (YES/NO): NO